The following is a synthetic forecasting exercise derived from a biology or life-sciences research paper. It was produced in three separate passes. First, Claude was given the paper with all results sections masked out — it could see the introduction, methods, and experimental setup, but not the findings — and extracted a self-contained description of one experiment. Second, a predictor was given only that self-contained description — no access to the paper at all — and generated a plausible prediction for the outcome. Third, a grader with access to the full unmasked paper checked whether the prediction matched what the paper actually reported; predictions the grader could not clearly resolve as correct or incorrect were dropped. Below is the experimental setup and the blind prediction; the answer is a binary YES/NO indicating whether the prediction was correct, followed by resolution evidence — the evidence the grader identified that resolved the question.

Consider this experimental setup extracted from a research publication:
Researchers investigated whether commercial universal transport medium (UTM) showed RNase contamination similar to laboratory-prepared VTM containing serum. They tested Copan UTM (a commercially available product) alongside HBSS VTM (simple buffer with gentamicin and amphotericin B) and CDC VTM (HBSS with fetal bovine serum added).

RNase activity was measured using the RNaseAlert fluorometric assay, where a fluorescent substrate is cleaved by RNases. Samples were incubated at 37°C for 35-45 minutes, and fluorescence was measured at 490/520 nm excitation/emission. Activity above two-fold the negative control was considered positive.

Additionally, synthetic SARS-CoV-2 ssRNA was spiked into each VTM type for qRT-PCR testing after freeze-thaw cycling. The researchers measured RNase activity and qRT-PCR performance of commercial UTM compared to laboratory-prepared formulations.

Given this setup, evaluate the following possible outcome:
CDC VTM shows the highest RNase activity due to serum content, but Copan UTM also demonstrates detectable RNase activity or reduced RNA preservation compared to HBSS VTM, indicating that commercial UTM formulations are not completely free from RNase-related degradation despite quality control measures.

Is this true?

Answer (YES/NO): YES